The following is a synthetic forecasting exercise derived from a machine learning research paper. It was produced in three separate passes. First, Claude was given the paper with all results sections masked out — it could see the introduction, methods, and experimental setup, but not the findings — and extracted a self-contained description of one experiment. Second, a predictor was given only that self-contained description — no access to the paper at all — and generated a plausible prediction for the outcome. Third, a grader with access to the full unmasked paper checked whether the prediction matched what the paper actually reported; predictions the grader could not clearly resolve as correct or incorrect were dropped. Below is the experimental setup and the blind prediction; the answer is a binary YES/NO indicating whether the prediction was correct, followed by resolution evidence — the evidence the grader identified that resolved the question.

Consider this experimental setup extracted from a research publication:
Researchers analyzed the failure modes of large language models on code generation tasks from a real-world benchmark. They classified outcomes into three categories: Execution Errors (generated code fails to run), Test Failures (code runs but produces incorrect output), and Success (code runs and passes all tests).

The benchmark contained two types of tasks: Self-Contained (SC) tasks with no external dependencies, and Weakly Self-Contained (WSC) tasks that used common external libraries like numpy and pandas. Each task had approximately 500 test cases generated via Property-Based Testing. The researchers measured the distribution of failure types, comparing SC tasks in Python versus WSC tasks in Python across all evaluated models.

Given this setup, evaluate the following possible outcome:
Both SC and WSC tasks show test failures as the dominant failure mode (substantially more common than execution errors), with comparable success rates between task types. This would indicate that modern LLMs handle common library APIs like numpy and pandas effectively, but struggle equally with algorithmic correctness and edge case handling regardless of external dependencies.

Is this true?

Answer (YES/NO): NO